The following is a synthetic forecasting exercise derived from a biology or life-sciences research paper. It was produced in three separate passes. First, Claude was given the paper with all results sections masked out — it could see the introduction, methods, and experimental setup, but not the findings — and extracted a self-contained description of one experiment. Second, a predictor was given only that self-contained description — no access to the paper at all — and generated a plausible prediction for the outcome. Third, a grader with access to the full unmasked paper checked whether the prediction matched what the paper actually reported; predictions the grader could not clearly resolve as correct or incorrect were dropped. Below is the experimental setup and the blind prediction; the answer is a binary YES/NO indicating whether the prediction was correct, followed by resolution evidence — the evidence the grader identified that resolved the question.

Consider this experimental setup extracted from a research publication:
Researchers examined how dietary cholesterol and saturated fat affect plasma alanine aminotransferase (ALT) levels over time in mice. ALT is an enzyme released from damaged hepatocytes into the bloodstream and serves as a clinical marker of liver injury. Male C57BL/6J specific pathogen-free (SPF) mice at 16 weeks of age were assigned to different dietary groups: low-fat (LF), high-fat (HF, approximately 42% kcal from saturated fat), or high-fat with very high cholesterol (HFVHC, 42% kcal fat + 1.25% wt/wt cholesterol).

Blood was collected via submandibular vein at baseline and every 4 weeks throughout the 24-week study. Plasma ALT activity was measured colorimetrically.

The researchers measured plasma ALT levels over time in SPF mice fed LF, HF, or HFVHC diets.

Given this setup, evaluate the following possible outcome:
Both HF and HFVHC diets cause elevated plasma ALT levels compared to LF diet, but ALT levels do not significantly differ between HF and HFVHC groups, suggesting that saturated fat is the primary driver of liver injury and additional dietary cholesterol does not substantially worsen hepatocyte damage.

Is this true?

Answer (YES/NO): NO